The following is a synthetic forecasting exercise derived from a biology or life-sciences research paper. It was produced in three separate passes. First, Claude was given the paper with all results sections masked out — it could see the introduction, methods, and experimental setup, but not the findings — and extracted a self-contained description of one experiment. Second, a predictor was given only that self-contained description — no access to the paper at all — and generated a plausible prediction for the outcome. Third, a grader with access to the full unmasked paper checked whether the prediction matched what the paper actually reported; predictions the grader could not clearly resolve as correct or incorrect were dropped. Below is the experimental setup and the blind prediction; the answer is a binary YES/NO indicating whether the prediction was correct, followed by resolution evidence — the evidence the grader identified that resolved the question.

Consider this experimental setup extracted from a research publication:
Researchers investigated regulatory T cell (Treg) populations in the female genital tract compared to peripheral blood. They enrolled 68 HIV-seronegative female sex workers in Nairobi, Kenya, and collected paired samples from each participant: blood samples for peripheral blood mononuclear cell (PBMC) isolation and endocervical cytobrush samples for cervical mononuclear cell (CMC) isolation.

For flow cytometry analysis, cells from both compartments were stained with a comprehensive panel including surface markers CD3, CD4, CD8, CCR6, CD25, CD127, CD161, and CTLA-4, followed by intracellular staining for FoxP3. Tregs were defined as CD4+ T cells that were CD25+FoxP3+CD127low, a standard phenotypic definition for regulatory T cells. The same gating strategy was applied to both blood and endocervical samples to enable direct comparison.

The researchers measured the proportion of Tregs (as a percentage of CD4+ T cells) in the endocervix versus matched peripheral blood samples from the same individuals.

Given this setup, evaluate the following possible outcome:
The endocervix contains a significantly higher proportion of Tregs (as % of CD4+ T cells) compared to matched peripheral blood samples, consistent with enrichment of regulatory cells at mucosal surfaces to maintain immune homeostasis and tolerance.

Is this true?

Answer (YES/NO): YES